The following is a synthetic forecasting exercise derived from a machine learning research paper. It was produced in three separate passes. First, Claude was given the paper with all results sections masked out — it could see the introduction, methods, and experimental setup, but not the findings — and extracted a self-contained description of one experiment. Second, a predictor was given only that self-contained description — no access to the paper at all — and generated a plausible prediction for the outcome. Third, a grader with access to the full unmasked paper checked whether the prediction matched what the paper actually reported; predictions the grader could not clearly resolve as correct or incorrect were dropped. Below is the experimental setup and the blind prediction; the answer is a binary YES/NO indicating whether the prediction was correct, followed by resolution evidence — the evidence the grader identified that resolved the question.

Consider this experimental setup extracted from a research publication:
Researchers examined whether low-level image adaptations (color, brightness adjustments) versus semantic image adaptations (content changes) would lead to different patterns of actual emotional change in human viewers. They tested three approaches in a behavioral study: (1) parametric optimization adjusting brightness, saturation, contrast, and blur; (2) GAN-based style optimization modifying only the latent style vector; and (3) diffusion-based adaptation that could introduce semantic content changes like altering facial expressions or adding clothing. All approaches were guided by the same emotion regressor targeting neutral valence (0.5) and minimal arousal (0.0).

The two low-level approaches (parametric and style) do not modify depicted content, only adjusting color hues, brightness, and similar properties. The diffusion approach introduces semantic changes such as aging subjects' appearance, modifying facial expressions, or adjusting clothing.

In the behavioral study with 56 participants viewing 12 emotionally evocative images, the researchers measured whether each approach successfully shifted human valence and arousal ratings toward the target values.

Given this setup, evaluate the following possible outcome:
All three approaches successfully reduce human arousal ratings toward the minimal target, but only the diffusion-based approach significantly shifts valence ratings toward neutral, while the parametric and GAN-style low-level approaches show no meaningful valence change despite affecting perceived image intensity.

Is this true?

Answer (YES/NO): NO